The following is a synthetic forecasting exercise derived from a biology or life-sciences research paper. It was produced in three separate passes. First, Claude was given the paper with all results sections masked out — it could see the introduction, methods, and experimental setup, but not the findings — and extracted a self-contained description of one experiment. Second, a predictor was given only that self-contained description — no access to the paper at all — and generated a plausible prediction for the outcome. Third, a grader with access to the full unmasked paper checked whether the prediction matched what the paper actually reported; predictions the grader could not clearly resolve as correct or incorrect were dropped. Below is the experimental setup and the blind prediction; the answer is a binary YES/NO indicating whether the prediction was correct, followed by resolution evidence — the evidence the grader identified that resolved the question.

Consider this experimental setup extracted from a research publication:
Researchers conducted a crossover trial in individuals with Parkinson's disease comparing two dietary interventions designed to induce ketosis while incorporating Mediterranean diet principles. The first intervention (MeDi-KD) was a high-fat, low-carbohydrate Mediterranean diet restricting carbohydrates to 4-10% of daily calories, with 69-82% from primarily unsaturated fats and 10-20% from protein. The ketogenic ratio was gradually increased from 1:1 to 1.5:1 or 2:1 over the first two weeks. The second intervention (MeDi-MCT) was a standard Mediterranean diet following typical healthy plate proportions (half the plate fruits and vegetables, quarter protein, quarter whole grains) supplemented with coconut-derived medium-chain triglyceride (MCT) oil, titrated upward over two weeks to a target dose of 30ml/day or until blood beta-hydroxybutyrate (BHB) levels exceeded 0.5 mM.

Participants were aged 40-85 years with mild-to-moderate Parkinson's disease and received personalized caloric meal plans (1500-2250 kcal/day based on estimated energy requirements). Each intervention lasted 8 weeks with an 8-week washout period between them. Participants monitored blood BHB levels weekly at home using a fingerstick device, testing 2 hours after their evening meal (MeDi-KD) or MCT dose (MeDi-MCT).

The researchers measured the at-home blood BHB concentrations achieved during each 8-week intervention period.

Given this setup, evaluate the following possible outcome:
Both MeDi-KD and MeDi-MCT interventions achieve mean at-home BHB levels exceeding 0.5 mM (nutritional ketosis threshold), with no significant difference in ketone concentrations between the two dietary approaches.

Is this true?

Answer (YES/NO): NO